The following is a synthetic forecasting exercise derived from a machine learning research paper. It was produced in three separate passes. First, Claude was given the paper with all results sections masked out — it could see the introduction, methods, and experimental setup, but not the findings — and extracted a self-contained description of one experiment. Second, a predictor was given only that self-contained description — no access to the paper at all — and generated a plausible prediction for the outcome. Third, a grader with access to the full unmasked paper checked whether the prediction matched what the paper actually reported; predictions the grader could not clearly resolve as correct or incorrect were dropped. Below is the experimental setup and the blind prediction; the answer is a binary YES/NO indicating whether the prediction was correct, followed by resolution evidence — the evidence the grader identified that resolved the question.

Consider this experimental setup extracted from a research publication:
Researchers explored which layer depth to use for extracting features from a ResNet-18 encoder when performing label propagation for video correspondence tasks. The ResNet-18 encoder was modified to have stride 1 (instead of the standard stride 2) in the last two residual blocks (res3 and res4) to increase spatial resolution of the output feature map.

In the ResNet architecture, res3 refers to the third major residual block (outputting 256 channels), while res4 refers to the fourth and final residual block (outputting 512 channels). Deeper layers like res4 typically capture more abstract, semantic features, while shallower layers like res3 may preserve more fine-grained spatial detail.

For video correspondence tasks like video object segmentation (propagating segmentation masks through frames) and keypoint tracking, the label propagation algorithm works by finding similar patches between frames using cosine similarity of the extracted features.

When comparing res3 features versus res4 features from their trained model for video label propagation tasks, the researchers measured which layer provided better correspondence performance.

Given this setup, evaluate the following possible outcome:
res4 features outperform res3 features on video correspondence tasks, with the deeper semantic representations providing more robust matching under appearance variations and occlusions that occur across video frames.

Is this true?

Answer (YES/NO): NO